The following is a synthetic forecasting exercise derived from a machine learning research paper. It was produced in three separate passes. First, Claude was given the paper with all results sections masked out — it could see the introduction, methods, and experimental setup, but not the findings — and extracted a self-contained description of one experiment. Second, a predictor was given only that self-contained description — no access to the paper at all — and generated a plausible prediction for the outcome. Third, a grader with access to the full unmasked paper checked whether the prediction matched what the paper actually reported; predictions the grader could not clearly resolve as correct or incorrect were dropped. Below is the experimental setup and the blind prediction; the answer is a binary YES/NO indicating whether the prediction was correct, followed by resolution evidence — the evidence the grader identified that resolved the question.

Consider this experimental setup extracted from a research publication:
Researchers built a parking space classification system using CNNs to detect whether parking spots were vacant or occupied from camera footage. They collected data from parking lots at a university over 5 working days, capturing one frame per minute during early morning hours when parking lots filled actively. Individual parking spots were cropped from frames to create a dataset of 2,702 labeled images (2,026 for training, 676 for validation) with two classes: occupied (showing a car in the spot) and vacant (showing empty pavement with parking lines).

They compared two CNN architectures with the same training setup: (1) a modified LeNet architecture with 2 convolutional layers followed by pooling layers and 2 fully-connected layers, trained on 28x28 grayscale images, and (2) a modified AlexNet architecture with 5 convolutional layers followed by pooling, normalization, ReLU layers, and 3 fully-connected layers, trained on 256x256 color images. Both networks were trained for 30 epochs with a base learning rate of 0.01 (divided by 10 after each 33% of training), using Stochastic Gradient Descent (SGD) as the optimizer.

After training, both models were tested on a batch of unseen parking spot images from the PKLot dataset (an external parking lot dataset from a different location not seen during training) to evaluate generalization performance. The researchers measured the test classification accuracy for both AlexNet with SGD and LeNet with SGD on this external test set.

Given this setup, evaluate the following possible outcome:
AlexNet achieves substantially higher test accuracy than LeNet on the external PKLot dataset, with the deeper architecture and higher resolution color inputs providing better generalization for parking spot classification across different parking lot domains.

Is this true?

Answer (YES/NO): NO